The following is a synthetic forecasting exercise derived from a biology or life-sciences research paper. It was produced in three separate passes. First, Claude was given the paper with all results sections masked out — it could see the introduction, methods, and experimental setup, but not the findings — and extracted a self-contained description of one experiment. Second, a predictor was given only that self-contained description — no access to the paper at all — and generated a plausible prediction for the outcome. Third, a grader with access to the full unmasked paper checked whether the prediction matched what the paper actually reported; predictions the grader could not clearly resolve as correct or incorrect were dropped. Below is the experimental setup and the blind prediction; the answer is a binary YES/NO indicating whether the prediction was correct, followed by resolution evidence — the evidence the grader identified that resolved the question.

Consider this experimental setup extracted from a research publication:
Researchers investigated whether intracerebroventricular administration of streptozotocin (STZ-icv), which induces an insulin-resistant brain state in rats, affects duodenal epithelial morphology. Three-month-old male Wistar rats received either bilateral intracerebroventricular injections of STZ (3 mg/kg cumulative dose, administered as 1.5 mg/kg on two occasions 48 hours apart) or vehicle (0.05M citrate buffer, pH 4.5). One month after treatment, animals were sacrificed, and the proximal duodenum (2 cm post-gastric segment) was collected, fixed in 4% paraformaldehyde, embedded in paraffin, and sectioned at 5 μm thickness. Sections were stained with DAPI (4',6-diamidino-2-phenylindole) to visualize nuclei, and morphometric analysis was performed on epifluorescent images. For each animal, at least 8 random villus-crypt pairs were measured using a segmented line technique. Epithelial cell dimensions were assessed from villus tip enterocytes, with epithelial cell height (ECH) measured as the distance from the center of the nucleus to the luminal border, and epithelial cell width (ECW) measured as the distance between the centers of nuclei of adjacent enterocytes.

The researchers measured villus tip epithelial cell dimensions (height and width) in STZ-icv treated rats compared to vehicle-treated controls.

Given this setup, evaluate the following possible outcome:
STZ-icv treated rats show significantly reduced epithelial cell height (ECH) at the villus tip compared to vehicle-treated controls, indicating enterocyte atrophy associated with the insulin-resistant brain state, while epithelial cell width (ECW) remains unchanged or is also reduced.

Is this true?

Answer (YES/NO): NO